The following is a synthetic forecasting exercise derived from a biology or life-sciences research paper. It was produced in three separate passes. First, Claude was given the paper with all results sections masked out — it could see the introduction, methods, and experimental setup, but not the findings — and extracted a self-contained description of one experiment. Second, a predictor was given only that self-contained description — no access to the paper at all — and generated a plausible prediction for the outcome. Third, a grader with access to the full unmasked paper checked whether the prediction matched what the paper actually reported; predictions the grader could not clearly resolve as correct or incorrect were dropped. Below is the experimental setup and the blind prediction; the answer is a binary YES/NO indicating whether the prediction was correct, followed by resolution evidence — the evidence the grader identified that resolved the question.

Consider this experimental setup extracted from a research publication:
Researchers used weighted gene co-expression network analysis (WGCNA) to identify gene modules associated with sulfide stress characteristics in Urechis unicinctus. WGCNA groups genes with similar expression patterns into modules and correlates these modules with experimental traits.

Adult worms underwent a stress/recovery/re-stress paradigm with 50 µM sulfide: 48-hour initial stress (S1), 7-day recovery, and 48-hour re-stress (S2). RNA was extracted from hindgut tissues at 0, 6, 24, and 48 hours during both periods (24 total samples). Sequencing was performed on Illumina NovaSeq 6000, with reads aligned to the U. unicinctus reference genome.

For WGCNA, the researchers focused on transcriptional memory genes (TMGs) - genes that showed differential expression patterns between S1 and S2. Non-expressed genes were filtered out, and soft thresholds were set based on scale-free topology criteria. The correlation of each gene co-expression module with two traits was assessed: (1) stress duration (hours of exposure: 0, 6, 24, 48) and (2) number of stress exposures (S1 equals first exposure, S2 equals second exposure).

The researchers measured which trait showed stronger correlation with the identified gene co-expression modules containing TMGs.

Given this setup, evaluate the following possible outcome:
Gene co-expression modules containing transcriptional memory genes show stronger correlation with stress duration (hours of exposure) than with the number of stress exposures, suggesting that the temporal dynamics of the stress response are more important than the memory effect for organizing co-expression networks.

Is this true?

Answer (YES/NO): NO